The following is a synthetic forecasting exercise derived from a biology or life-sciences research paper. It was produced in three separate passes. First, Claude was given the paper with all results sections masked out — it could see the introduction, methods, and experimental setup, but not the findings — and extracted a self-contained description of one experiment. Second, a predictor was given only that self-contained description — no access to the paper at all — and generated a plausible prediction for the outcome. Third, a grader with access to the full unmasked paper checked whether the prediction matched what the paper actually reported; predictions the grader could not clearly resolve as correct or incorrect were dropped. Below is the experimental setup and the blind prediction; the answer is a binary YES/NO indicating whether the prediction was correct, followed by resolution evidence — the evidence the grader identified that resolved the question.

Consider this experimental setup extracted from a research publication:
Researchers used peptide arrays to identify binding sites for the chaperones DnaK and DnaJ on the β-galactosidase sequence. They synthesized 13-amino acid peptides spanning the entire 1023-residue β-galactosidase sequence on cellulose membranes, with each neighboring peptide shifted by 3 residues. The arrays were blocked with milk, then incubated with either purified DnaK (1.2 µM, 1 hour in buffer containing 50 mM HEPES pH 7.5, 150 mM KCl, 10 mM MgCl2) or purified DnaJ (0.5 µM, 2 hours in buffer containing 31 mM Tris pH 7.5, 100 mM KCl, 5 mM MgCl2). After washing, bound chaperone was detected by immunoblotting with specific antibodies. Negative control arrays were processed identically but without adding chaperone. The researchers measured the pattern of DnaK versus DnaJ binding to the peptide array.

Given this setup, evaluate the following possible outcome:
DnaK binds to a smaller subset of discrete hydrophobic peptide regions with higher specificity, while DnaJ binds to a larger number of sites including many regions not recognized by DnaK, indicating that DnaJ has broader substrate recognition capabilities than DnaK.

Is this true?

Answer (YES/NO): NO